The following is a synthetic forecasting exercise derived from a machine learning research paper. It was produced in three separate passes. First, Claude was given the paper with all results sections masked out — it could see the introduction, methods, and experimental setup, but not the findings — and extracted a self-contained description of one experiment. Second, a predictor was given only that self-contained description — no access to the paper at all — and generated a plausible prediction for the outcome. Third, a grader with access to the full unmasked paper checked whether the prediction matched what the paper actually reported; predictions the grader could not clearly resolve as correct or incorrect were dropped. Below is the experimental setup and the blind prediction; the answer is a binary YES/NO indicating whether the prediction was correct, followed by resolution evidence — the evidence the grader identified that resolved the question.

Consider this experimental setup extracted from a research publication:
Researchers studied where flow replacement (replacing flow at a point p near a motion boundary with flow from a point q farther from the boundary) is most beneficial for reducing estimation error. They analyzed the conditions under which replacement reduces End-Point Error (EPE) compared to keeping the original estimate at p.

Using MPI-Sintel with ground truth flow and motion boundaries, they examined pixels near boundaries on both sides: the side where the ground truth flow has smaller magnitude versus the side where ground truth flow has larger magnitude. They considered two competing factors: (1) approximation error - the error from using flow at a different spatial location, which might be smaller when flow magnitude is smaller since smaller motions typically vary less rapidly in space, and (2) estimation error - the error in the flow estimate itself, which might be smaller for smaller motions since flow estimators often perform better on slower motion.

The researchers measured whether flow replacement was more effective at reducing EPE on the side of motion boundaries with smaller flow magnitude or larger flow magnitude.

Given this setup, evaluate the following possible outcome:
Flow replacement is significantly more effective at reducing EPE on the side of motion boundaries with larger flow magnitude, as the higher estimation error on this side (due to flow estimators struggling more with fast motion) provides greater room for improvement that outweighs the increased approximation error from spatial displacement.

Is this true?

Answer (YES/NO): NO